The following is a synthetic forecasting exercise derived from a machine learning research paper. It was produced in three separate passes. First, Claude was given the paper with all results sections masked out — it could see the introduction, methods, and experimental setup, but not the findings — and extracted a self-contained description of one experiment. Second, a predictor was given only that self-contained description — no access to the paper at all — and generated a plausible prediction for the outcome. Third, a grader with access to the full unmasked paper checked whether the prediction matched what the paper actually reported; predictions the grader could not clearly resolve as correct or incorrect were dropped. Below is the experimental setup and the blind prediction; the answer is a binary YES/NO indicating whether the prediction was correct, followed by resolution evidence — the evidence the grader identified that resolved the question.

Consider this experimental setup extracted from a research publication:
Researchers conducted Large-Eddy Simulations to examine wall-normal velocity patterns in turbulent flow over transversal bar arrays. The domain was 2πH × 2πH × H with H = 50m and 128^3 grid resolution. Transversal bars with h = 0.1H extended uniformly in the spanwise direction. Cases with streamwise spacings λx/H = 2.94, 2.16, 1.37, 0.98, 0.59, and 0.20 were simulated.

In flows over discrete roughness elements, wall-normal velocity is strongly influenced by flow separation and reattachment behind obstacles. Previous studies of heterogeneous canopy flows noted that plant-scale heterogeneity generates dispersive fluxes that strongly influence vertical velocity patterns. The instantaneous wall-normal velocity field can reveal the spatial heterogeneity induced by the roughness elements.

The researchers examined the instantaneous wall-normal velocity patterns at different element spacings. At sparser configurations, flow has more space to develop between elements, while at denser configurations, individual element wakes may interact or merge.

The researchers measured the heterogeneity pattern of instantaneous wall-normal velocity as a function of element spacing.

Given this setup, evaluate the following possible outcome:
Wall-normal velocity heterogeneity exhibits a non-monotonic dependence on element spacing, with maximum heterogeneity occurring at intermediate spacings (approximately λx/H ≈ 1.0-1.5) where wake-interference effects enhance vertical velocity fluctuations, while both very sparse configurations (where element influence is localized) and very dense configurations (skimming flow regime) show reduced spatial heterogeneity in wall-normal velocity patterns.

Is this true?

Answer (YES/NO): NO